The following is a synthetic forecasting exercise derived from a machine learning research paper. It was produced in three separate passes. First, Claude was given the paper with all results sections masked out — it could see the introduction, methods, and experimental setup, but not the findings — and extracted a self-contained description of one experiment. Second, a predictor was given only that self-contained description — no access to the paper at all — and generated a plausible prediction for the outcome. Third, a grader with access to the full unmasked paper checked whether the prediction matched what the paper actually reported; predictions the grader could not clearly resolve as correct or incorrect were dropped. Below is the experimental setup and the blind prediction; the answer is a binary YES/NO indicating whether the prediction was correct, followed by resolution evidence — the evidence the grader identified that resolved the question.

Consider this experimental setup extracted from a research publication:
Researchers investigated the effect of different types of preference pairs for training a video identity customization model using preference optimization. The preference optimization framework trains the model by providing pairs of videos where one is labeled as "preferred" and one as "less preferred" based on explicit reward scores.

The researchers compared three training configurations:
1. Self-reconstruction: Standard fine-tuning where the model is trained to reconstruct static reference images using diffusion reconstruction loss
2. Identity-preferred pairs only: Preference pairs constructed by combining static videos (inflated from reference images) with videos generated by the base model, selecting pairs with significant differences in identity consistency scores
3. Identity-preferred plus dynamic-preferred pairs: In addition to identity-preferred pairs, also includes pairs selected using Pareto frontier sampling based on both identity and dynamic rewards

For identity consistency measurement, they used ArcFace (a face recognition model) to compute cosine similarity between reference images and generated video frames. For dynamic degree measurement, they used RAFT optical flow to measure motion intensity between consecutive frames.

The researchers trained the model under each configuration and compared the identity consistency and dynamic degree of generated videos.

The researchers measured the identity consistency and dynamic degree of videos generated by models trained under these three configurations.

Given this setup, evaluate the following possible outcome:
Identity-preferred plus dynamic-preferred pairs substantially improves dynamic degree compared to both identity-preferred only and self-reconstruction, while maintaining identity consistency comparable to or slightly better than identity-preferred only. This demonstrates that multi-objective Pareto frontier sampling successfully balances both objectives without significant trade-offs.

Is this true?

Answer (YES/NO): YES